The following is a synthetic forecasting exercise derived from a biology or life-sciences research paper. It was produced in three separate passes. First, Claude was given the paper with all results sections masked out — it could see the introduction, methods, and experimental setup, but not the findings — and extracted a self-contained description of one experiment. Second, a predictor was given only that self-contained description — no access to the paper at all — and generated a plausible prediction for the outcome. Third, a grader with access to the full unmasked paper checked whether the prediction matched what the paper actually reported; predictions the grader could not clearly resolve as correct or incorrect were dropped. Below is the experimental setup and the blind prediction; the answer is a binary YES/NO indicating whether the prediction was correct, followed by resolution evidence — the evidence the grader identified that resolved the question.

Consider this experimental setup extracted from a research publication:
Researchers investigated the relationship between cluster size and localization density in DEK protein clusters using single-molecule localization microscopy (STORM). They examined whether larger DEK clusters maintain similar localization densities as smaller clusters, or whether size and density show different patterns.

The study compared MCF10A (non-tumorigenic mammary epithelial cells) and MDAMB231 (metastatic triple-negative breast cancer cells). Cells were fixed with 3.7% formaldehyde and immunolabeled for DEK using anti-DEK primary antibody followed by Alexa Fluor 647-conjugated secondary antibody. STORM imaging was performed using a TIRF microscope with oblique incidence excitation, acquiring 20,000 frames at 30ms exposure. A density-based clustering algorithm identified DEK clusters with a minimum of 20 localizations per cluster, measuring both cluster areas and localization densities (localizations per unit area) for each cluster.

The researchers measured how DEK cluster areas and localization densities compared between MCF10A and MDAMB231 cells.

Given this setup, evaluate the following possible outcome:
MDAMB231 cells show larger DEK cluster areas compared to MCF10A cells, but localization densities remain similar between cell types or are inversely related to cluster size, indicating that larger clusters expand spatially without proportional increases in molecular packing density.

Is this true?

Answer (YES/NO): YES